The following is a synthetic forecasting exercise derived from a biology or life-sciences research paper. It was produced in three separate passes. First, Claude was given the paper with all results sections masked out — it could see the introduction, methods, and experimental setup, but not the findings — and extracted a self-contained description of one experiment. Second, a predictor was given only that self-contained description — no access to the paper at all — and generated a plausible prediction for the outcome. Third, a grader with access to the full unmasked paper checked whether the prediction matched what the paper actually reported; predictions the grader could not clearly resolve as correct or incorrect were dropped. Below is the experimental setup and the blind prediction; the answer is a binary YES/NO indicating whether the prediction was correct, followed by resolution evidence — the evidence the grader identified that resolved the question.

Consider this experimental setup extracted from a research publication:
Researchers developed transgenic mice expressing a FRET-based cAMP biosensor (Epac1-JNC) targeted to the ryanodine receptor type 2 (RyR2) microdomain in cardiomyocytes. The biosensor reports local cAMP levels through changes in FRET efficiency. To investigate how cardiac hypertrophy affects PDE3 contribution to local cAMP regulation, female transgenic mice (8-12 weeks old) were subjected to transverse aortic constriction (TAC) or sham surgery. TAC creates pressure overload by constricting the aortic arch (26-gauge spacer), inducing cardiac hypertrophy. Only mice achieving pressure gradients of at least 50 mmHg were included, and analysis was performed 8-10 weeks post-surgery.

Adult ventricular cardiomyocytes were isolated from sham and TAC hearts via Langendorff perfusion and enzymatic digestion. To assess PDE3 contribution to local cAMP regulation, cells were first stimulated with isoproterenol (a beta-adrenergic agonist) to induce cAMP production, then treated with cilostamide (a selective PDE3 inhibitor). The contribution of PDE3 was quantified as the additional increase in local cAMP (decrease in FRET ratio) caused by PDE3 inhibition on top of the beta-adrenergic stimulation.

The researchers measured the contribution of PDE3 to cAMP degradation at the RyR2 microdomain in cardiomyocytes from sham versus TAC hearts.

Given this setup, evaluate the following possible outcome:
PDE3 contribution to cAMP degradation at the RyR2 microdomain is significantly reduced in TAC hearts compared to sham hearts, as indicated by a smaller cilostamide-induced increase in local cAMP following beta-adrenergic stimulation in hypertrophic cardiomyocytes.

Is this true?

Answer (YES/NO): NO